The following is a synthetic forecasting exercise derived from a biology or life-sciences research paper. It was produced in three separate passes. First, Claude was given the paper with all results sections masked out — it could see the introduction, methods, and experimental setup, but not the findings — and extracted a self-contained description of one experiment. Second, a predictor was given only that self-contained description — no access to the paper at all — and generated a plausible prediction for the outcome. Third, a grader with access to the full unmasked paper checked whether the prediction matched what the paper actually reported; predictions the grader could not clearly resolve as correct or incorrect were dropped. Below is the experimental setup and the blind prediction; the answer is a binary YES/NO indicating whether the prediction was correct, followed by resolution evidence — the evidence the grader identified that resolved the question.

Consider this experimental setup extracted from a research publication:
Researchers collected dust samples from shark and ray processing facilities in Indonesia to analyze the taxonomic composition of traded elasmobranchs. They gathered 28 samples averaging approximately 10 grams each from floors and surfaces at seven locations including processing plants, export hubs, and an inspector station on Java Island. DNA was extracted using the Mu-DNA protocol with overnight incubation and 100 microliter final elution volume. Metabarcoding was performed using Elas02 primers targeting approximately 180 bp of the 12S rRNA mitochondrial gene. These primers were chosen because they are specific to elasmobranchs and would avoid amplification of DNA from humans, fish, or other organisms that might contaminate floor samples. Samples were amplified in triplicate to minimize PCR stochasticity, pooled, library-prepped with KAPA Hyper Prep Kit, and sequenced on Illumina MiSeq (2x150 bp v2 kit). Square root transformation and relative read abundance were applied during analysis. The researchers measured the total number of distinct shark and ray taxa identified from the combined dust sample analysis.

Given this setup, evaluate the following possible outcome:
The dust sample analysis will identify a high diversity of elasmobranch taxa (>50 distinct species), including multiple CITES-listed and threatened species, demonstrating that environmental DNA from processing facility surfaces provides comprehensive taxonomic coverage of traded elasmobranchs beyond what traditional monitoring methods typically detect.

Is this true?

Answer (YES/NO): YES